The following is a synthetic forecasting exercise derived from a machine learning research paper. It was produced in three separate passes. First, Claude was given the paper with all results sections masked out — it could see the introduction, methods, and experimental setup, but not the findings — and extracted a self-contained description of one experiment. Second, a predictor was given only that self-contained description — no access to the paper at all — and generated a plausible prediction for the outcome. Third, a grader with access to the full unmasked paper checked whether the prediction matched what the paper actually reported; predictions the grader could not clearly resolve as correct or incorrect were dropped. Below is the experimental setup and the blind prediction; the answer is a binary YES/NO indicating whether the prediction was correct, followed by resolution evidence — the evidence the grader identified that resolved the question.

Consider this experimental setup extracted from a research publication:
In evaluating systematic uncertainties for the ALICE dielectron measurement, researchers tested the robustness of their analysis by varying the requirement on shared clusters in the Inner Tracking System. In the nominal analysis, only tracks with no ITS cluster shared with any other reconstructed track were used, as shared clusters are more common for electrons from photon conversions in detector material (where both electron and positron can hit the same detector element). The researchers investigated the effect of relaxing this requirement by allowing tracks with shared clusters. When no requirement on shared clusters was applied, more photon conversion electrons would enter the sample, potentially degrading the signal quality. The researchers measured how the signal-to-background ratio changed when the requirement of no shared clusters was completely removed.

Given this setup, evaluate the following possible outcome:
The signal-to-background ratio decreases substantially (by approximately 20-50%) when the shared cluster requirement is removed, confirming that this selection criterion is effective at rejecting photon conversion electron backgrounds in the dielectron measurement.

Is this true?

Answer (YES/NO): YES